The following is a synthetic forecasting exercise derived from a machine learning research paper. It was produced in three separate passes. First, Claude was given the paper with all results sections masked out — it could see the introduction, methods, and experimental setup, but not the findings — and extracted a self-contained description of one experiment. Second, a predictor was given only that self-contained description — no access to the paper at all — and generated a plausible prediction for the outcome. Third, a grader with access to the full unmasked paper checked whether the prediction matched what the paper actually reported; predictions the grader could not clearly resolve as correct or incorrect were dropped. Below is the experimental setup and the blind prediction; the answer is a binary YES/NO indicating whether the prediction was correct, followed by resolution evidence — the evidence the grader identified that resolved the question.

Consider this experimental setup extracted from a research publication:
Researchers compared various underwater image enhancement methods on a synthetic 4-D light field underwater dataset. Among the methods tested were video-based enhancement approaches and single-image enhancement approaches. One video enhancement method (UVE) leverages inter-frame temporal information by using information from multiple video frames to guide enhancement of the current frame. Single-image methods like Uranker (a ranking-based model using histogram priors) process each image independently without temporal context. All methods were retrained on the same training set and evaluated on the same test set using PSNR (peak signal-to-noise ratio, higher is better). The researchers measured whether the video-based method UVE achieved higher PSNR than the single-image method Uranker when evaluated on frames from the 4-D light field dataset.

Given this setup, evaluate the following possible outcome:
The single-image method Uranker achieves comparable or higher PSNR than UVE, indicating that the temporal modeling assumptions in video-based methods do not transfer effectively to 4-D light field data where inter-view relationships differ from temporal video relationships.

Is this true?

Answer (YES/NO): NO